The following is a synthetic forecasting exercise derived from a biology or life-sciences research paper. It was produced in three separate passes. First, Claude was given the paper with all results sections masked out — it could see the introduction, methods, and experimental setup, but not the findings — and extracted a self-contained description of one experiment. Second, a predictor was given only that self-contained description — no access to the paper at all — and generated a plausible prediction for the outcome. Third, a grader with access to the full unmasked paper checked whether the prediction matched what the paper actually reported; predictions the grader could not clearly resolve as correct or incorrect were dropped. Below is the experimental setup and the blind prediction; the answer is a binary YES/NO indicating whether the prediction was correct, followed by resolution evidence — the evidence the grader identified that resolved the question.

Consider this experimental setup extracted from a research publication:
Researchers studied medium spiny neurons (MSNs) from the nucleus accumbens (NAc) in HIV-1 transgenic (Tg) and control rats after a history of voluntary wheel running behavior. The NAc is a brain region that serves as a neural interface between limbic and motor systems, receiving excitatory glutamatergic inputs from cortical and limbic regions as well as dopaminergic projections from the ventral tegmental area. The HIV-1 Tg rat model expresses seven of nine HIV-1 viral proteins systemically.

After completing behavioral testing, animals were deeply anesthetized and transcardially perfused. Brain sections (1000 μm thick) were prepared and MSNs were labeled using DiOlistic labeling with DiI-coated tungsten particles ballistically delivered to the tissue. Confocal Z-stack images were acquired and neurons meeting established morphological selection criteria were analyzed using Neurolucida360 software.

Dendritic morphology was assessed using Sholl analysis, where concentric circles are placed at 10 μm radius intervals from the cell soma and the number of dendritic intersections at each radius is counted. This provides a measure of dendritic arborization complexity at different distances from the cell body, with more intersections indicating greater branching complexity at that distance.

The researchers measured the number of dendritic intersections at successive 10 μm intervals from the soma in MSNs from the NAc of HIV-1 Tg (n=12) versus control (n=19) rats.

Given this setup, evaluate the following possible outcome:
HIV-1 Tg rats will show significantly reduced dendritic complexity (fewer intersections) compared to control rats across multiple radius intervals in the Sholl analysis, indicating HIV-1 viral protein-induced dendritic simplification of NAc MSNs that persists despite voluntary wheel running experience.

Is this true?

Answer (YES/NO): NO